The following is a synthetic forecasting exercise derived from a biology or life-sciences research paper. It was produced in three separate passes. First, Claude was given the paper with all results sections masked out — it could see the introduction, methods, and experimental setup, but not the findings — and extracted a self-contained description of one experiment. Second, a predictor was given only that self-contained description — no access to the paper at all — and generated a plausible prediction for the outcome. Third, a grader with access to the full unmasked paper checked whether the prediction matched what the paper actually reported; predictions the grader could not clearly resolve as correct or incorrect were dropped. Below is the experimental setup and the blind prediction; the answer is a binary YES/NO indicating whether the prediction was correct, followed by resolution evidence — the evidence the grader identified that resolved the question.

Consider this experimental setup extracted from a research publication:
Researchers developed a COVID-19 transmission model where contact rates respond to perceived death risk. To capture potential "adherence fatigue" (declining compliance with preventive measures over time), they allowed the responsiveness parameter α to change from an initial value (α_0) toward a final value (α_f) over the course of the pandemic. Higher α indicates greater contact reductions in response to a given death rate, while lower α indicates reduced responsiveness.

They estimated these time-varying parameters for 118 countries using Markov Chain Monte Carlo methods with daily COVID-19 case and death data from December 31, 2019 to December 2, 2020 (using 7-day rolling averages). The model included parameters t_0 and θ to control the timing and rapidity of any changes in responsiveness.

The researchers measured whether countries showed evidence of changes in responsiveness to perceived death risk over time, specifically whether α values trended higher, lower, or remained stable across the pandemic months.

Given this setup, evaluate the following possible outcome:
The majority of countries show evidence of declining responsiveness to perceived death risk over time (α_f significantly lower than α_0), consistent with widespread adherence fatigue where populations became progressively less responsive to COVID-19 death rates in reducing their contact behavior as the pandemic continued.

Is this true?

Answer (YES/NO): YES